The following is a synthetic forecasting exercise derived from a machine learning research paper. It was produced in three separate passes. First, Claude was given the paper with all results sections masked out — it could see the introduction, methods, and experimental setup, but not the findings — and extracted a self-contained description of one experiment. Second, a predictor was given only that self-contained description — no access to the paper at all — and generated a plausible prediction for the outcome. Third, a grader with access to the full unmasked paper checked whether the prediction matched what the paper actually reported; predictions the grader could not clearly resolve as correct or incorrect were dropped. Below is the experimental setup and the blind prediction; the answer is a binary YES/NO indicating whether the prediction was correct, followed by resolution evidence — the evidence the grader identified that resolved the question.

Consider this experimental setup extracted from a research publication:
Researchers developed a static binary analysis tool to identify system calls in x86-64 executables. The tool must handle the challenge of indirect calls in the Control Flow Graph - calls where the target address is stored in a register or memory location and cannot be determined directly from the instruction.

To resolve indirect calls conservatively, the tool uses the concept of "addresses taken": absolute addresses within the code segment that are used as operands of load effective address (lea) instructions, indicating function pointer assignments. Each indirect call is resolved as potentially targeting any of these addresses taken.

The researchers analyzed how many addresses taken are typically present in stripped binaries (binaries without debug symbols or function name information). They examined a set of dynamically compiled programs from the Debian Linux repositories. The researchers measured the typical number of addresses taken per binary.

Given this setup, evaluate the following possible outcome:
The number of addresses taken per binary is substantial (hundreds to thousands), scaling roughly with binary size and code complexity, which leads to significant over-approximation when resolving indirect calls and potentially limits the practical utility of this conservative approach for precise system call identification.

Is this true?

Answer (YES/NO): NO